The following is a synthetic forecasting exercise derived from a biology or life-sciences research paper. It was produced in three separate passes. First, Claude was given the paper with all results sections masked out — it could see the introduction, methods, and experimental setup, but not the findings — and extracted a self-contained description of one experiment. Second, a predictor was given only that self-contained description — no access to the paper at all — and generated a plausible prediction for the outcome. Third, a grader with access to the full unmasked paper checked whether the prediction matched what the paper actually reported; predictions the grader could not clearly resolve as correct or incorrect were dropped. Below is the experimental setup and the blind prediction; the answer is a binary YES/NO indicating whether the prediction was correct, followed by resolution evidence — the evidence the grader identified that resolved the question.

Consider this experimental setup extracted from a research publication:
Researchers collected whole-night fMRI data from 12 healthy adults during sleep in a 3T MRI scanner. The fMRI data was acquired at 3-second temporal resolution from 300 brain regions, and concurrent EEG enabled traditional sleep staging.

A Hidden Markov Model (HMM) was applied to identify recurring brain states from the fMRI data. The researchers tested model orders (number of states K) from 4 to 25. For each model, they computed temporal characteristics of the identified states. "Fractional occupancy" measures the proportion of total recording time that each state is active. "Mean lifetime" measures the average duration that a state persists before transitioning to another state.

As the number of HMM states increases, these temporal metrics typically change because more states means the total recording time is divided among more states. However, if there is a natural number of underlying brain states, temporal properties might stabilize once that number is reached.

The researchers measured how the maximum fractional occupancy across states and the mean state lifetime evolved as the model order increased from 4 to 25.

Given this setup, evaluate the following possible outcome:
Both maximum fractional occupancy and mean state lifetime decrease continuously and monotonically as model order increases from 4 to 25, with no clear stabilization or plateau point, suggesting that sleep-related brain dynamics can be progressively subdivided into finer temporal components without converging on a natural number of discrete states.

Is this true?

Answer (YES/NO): NO